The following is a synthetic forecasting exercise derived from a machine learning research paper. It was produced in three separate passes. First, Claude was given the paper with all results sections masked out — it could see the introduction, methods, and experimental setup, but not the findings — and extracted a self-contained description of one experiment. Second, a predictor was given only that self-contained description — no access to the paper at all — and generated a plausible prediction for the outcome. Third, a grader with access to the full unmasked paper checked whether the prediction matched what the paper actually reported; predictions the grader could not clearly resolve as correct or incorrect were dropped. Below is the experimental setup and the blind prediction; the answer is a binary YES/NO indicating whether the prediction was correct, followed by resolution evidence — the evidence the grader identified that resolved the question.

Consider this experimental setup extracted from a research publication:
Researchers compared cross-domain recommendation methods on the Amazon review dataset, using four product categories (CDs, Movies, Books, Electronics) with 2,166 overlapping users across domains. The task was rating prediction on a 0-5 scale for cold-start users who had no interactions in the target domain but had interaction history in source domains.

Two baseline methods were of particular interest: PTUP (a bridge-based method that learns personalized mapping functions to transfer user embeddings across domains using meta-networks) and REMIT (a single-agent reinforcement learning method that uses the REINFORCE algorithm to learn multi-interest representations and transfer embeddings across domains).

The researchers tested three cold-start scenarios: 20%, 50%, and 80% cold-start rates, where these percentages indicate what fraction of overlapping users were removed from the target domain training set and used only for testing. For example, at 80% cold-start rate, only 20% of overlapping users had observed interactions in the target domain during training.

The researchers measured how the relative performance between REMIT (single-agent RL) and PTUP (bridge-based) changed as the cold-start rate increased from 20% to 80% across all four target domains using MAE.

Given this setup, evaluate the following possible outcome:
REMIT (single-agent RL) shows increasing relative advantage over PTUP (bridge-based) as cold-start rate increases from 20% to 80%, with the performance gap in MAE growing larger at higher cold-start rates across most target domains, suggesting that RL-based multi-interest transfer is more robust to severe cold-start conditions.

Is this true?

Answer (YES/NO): NO